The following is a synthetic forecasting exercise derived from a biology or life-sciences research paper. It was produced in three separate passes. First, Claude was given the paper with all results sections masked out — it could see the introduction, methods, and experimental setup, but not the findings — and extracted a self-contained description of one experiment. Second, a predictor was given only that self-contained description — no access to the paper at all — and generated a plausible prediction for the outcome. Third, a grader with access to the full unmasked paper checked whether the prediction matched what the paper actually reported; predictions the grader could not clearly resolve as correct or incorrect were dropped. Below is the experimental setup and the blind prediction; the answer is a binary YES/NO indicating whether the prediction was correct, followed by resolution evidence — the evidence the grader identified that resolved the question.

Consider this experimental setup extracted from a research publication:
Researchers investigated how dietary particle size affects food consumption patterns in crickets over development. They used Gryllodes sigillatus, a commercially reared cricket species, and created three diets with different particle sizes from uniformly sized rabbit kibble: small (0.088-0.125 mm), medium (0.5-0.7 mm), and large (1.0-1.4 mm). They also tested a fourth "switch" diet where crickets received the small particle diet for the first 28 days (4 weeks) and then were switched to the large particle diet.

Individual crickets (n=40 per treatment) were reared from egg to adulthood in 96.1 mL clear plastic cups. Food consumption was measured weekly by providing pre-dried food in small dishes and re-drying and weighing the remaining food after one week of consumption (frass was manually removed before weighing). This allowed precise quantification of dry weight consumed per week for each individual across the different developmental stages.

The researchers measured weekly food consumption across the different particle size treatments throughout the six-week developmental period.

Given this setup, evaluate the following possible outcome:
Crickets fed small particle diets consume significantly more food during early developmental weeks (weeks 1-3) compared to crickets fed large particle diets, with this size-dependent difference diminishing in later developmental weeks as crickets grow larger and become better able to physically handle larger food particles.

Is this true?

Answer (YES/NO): NO